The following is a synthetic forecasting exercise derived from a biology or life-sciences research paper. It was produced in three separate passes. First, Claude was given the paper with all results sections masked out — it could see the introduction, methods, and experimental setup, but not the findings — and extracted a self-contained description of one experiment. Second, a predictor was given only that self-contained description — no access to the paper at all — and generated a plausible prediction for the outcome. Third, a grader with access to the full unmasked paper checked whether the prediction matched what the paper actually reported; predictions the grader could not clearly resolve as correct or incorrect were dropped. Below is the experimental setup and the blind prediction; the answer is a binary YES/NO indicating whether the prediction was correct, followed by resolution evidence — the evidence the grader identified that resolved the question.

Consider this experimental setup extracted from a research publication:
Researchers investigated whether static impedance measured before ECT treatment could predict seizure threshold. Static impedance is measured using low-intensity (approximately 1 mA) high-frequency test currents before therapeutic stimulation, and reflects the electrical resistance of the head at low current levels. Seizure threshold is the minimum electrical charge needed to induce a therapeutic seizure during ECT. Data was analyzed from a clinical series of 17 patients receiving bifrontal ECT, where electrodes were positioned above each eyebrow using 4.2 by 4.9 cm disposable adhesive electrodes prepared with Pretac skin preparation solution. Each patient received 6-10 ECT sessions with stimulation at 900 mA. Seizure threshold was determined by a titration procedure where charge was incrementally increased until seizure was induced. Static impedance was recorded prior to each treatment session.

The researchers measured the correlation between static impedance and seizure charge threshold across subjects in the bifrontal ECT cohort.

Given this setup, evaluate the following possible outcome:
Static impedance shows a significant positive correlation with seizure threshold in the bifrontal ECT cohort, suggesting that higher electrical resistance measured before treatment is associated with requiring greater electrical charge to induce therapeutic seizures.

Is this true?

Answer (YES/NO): NO